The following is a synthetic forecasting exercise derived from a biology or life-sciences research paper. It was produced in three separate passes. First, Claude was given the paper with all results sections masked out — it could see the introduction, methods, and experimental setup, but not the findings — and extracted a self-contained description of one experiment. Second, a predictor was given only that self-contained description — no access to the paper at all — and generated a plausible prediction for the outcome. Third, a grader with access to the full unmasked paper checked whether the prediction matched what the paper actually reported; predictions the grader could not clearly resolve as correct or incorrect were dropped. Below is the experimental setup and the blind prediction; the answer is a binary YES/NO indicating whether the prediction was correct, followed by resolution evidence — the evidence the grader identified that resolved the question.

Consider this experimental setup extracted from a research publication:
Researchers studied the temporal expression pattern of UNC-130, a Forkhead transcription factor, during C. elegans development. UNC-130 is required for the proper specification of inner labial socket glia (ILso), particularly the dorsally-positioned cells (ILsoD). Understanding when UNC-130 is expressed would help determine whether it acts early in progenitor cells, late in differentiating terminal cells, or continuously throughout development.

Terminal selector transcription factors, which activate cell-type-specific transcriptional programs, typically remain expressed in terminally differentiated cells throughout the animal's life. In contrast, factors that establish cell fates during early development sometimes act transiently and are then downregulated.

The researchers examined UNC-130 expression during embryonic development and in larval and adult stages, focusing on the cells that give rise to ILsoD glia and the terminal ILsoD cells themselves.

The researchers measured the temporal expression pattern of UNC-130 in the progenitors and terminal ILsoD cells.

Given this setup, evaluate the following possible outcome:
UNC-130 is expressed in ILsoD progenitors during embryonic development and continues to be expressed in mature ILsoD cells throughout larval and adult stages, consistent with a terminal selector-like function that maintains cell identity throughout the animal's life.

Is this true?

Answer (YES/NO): NO